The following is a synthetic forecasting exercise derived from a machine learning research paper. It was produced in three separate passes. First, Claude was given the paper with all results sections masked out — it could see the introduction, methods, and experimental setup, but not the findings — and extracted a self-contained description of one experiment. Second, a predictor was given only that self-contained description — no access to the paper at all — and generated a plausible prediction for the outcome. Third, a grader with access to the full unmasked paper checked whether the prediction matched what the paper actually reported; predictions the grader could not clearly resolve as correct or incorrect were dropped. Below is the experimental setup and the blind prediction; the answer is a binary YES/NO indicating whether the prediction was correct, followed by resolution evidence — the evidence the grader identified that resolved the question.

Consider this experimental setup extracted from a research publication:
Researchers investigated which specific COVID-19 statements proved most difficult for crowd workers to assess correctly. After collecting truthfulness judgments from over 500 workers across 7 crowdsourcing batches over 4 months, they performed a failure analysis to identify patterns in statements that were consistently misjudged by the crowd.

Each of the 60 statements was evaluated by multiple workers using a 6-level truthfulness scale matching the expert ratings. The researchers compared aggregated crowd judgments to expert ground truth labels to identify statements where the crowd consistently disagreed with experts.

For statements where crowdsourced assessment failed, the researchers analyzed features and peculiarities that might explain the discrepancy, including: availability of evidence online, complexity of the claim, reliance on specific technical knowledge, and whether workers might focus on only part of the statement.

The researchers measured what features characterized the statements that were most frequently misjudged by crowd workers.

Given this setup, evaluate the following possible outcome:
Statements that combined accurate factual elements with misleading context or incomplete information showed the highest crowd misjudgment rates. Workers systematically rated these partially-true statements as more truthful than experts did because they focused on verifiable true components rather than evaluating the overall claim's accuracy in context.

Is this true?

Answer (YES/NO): NO